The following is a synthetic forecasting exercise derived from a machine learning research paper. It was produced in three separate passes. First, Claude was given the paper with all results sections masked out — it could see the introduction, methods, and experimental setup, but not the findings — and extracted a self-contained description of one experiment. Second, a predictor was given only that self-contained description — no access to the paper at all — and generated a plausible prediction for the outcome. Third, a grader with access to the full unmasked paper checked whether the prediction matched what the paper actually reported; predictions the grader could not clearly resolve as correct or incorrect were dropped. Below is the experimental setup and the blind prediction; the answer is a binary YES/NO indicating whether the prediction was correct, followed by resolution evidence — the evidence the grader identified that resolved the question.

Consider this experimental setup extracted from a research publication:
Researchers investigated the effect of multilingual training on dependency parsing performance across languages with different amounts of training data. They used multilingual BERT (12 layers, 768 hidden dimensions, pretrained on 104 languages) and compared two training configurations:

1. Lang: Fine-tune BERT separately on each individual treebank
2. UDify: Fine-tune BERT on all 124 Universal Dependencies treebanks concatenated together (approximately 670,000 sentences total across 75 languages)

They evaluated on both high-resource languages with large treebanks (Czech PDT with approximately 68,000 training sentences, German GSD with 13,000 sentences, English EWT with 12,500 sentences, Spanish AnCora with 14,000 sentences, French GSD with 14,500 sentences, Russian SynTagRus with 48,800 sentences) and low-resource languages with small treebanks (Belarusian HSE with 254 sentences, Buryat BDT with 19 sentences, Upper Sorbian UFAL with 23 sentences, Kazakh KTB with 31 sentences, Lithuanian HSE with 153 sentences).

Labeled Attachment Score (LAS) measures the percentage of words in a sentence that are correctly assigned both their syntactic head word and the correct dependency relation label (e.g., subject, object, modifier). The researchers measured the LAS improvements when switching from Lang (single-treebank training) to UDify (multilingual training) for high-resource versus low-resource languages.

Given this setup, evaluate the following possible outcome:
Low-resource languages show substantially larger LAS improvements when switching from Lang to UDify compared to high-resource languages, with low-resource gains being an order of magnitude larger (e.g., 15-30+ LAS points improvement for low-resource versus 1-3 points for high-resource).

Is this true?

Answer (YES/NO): NO